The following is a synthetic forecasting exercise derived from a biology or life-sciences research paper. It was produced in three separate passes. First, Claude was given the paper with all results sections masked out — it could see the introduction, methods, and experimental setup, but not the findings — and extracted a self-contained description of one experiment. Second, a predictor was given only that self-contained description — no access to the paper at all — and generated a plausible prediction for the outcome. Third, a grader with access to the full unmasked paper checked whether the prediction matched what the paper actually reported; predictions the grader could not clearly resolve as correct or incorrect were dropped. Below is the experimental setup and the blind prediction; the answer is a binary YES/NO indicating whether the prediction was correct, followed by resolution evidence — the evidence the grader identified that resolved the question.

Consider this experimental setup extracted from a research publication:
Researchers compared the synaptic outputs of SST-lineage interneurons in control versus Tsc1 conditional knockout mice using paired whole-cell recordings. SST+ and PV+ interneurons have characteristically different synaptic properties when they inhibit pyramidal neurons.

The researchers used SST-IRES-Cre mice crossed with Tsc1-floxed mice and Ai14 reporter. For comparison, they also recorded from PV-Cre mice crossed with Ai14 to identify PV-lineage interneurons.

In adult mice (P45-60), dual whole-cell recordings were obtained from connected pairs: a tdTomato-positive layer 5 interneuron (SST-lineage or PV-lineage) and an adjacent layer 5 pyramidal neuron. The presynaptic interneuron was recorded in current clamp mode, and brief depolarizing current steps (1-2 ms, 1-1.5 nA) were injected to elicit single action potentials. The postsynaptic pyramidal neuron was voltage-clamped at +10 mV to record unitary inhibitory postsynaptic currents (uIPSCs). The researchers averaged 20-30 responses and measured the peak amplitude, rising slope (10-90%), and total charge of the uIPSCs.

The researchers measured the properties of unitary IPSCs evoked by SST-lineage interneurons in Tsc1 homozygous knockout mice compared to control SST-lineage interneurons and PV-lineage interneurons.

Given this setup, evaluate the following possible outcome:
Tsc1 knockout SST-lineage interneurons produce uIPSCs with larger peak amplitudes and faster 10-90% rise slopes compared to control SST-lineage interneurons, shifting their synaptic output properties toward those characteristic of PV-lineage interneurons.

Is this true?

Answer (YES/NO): NO